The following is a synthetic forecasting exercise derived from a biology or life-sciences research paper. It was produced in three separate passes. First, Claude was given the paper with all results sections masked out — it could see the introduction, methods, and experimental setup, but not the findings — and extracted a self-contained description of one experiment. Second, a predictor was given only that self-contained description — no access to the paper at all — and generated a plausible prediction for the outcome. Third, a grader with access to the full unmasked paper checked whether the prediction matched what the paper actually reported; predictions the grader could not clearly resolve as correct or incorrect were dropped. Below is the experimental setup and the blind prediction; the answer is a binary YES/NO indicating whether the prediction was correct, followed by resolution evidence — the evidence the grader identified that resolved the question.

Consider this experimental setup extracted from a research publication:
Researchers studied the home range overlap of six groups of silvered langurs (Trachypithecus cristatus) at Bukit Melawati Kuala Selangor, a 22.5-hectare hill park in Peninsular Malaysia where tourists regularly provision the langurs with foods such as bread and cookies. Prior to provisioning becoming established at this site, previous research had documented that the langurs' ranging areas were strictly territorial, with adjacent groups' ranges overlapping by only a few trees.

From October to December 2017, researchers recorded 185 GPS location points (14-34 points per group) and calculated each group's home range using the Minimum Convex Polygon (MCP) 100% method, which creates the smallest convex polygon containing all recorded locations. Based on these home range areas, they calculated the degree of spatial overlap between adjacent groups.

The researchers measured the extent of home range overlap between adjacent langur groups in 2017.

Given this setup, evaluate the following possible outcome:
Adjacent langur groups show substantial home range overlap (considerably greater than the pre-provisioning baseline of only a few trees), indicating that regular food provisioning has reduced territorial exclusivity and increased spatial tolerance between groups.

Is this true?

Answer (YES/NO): YES